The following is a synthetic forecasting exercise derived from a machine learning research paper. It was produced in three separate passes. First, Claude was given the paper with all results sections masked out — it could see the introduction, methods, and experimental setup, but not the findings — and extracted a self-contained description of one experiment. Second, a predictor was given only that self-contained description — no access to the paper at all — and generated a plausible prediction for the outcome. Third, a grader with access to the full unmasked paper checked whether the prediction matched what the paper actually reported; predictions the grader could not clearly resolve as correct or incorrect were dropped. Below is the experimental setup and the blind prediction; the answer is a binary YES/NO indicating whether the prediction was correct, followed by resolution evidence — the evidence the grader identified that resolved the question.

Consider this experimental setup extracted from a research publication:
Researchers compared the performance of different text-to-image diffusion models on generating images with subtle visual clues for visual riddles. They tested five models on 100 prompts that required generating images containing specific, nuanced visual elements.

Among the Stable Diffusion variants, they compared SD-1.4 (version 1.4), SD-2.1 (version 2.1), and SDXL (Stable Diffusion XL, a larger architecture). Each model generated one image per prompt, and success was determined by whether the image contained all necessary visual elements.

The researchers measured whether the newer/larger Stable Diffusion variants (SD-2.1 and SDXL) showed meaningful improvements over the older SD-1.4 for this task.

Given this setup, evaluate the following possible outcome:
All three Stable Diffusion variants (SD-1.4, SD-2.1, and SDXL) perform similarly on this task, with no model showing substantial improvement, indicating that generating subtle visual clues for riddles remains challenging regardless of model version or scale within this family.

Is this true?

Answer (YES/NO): NO